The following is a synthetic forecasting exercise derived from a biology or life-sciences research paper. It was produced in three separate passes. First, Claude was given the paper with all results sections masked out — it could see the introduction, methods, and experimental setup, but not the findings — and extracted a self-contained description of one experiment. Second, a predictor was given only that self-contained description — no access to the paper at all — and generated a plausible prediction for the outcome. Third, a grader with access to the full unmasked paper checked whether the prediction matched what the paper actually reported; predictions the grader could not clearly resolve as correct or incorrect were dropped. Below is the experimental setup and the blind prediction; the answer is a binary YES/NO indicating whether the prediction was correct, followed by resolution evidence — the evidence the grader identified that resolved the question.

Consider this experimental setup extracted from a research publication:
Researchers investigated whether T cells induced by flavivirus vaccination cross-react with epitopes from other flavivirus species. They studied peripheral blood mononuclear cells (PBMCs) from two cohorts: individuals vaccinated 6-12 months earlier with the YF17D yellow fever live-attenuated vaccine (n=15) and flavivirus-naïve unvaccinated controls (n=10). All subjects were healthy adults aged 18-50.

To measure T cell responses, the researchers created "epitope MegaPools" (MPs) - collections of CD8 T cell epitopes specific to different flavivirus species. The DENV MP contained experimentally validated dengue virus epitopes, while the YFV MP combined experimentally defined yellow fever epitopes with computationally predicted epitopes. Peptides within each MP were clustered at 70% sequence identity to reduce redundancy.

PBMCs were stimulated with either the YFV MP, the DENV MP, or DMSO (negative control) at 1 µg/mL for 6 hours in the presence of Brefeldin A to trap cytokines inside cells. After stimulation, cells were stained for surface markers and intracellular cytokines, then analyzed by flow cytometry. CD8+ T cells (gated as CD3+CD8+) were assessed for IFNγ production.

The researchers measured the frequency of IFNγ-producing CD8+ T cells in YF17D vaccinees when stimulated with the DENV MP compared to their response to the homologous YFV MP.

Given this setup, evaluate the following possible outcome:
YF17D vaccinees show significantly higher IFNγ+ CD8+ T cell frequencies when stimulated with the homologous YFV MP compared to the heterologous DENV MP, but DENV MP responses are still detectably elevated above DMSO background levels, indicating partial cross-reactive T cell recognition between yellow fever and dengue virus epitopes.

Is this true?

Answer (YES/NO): YES